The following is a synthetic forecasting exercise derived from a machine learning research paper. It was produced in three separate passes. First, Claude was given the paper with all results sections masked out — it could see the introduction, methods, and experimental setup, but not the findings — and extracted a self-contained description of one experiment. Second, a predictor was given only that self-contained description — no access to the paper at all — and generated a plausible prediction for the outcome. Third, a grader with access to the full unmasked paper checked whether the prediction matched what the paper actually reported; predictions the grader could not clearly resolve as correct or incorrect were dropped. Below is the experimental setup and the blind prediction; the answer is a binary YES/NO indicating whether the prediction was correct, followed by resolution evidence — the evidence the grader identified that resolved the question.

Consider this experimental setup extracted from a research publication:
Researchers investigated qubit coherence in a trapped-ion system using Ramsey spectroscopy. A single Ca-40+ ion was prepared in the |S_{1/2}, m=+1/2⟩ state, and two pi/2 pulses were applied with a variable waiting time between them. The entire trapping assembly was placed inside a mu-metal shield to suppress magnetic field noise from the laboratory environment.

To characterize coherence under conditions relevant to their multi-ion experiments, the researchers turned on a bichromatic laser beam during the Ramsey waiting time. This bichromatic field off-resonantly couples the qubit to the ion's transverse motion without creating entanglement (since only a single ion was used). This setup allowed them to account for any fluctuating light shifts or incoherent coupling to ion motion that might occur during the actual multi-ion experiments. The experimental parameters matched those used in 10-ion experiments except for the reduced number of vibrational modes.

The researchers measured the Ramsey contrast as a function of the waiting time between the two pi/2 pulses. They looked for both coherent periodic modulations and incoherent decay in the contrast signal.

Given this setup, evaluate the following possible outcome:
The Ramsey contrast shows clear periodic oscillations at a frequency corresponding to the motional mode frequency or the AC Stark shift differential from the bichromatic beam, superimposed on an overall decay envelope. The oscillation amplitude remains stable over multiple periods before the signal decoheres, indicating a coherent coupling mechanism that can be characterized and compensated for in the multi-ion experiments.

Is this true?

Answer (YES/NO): NO